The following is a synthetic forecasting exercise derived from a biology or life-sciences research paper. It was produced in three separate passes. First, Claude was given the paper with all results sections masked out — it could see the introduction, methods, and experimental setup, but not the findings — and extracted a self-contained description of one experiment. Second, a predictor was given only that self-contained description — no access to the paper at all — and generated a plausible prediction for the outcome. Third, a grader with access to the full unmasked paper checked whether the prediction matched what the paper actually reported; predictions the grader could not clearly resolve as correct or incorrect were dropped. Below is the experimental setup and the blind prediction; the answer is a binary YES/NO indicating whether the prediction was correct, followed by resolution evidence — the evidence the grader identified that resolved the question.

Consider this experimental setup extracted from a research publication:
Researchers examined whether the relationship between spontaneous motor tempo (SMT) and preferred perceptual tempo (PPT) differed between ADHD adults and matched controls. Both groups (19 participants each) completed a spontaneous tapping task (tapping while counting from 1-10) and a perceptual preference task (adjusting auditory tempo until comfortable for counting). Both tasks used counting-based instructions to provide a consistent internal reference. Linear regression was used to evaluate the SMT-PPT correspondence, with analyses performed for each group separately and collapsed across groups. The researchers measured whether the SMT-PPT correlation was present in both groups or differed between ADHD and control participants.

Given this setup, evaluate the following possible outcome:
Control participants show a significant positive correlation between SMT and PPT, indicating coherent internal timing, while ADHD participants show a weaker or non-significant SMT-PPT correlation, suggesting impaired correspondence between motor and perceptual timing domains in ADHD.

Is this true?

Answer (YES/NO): NO